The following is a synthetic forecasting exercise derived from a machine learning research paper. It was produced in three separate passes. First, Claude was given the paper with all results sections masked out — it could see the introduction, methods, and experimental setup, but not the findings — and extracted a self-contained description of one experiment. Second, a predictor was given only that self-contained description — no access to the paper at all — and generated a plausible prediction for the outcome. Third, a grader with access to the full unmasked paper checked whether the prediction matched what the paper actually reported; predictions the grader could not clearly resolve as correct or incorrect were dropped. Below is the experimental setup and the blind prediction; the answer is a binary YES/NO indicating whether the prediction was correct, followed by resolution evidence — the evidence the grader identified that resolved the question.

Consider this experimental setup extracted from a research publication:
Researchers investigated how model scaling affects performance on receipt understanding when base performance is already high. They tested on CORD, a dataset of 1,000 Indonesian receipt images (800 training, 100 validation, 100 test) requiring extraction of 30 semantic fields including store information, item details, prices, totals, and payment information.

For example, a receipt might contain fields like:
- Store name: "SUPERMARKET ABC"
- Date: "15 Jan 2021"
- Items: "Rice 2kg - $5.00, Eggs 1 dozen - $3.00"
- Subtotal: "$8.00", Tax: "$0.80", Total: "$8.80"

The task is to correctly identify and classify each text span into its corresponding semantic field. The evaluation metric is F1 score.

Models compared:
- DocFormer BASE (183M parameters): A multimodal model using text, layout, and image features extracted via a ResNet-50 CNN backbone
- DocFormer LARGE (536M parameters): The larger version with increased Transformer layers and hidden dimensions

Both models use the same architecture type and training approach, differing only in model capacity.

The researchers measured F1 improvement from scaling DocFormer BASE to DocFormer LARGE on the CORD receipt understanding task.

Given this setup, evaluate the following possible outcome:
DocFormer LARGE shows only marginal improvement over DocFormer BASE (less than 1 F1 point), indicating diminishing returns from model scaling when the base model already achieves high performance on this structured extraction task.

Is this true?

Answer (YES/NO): YES